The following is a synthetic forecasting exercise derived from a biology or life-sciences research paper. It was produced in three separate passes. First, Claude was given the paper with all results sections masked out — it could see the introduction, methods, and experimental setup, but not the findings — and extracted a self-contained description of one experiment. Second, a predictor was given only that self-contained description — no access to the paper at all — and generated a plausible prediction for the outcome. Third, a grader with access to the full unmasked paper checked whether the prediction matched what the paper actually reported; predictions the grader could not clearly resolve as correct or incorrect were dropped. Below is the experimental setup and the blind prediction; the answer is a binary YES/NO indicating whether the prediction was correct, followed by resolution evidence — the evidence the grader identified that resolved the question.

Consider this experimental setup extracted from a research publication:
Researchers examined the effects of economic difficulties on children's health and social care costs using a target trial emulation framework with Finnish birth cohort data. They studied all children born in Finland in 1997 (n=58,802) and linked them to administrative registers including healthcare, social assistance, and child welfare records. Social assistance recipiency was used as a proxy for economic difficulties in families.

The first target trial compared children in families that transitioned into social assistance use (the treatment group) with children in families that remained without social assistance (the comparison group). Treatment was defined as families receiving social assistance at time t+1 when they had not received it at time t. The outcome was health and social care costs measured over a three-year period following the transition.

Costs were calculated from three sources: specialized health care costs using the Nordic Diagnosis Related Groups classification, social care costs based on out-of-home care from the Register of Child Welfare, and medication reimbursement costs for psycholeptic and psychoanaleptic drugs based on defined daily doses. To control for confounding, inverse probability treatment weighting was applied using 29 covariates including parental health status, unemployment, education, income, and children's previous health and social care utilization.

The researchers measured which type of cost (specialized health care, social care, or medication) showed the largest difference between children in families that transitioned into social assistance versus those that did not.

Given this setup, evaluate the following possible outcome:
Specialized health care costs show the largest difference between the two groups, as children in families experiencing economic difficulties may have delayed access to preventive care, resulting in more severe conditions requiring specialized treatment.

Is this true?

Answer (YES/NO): NO